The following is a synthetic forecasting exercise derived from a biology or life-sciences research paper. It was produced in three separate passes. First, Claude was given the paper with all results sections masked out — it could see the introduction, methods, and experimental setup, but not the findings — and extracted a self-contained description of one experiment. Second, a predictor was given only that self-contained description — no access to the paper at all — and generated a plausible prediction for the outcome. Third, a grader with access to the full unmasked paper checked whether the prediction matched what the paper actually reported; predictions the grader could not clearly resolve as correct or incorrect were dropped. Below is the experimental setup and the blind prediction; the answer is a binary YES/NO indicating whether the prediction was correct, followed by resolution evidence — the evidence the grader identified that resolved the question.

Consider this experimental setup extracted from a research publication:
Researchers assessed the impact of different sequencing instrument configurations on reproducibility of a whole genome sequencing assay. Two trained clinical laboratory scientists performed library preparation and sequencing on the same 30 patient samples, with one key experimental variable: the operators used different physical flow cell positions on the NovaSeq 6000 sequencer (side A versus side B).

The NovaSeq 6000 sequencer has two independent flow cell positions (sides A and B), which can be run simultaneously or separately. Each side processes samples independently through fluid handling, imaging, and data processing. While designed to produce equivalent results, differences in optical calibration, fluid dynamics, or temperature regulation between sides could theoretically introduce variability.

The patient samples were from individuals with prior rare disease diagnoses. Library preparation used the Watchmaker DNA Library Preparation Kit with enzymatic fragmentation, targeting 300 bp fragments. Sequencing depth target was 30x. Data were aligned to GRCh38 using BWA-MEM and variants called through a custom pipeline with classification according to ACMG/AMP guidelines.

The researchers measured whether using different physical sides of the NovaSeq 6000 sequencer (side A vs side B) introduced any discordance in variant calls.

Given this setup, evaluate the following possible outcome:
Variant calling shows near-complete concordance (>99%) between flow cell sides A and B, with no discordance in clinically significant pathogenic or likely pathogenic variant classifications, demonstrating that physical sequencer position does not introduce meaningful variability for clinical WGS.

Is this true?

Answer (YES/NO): YES